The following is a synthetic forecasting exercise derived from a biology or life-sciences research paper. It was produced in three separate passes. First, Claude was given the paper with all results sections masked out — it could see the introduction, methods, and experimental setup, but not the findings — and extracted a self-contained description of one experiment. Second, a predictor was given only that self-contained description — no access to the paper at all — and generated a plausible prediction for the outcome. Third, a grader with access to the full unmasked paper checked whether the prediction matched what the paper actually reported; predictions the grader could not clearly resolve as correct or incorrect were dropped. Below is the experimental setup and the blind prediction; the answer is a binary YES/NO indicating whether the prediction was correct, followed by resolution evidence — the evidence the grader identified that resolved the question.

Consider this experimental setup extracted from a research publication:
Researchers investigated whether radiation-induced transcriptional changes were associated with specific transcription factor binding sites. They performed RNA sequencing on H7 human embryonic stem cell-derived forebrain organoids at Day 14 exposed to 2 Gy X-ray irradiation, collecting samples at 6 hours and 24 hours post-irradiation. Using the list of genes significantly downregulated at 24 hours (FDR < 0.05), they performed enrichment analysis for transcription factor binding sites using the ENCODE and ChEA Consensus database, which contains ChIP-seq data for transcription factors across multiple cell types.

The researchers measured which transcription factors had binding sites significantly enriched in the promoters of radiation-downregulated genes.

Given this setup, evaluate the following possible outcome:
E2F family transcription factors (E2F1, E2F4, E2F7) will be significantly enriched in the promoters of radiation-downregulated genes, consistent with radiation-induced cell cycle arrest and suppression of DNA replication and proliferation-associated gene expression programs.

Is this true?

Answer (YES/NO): YES